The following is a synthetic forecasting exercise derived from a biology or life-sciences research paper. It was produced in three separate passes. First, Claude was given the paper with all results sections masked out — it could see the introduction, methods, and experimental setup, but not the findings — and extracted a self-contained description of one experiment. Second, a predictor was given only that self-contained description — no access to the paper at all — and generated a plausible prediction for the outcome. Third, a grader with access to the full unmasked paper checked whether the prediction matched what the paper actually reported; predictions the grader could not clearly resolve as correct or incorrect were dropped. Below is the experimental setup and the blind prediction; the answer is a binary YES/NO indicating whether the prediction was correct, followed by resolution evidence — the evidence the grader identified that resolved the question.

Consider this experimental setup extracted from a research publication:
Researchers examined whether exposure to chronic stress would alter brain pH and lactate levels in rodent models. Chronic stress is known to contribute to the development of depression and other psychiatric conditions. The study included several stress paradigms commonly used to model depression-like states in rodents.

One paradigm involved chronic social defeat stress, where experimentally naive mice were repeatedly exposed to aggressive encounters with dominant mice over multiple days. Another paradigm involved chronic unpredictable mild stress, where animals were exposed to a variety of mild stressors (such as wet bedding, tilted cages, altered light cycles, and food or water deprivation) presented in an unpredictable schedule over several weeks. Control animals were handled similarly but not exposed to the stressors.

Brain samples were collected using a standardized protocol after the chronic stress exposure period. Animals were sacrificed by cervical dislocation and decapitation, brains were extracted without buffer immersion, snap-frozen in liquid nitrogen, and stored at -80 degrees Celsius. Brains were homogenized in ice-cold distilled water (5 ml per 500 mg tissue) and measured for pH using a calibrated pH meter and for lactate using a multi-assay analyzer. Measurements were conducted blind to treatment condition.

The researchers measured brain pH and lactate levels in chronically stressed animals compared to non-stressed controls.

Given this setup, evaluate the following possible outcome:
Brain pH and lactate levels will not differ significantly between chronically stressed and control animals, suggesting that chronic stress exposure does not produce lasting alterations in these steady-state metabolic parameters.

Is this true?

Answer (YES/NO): NO